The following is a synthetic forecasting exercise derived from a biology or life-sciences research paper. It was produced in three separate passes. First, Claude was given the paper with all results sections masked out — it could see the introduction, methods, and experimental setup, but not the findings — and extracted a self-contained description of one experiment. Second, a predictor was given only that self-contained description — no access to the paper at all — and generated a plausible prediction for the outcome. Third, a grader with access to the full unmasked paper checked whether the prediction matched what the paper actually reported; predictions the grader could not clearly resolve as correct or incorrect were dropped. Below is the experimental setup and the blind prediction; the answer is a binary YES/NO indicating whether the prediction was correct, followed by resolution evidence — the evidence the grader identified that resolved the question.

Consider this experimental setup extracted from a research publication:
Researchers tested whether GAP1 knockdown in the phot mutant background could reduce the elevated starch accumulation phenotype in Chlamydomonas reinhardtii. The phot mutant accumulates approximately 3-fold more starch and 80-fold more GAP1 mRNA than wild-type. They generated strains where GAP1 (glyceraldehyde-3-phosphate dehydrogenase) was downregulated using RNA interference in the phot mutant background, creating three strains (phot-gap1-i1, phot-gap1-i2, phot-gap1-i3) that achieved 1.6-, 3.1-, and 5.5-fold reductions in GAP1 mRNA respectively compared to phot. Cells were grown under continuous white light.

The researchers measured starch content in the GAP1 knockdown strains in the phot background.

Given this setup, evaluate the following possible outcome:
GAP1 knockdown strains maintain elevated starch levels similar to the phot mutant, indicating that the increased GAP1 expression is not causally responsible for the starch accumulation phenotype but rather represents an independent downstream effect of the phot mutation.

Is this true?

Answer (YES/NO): NO